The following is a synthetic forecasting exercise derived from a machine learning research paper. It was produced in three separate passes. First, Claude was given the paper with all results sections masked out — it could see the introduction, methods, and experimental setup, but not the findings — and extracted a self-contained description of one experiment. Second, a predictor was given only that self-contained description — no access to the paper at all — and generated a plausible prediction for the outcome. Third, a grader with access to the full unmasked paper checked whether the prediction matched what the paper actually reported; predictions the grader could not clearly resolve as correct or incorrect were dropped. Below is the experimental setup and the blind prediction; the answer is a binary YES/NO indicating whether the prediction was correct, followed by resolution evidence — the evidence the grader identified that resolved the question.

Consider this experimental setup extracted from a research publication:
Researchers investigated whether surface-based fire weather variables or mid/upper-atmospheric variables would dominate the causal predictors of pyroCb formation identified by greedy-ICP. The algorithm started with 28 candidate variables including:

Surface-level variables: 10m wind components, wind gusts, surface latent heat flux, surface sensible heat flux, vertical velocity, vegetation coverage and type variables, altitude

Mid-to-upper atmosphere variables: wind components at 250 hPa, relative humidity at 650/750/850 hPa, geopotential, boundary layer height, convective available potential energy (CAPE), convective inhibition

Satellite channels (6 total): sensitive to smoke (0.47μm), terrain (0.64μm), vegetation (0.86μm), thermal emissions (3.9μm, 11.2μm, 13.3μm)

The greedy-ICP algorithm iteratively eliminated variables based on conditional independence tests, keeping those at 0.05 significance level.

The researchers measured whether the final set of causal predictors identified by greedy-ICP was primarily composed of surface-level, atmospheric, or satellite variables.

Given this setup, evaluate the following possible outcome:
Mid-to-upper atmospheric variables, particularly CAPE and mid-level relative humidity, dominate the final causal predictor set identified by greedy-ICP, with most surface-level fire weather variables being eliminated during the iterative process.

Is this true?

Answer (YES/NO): YES